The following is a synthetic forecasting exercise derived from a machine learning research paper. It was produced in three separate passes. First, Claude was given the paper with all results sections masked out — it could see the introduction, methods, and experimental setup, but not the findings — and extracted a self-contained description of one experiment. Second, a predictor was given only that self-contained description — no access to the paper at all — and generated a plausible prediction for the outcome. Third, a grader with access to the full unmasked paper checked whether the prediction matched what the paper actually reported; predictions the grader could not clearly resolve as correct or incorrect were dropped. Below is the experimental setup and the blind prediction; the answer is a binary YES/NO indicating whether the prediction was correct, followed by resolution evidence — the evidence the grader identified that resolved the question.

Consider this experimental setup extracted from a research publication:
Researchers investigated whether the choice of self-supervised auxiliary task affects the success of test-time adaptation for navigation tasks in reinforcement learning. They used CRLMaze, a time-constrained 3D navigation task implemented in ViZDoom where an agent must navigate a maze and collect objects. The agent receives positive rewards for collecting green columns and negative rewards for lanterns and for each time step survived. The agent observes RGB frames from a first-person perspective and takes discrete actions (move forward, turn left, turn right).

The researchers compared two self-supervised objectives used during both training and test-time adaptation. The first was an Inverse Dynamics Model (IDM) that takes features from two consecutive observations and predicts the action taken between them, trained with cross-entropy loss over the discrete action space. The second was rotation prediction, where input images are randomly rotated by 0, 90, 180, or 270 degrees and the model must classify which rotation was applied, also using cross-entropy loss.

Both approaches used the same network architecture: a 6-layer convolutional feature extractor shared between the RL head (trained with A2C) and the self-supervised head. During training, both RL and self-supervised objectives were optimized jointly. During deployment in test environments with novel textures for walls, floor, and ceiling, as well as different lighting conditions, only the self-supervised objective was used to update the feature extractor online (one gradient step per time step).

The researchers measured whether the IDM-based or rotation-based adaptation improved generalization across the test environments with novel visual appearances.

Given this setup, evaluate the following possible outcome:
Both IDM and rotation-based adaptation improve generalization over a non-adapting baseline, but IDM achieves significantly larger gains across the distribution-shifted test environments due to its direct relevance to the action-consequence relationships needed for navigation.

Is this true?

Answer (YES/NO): NO